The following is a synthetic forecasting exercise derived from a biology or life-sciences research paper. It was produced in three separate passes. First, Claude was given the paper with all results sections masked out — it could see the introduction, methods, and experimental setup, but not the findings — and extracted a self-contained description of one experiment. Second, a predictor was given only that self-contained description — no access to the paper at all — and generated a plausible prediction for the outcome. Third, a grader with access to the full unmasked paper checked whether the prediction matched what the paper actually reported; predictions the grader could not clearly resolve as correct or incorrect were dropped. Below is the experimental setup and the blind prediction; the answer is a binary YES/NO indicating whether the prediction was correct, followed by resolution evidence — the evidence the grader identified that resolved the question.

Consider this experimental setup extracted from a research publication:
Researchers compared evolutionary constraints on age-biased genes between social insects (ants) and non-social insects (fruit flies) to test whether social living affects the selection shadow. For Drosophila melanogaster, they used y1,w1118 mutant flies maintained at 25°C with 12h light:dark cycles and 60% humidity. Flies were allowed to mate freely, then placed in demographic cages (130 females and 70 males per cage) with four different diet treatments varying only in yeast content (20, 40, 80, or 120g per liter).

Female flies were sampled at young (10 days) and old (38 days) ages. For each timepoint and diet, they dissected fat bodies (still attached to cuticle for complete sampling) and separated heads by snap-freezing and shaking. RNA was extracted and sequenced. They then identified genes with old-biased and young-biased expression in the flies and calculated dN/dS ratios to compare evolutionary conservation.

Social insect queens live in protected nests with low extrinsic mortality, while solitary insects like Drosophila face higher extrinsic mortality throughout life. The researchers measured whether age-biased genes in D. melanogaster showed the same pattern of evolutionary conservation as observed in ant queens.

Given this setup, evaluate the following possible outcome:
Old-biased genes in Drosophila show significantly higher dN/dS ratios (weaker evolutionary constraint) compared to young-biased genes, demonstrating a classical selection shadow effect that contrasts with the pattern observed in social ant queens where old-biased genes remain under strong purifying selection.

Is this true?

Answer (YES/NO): YES